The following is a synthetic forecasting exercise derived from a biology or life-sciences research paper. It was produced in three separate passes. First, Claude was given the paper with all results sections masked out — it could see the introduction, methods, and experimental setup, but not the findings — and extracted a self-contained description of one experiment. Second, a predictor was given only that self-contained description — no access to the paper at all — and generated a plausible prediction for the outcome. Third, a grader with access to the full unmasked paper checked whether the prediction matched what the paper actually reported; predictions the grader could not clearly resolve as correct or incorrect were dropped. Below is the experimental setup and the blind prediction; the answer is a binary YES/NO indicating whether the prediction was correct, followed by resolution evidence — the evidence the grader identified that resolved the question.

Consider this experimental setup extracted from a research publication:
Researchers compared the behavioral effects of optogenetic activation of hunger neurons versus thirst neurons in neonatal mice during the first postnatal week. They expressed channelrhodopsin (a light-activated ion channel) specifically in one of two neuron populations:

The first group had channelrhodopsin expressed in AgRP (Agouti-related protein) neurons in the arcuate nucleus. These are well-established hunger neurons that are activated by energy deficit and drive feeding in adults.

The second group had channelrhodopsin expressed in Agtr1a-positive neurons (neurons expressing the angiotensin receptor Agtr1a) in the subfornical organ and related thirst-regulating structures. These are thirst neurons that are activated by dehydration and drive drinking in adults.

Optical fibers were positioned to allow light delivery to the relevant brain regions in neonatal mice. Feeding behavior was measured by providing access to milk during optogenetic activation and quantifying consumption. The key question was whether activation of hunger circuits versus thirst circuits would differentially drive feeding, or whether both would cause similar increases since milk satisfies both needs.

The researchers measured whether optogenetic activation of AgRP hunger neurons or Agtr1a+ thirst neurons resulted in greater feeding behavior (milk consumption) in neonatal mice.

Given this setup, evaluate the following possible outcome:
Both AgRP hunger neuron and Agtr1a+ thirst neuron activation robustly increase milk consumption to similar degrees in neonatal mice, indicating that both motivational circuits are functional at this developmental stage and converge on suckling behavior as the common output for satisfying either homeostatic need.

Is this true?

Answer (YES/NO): NO